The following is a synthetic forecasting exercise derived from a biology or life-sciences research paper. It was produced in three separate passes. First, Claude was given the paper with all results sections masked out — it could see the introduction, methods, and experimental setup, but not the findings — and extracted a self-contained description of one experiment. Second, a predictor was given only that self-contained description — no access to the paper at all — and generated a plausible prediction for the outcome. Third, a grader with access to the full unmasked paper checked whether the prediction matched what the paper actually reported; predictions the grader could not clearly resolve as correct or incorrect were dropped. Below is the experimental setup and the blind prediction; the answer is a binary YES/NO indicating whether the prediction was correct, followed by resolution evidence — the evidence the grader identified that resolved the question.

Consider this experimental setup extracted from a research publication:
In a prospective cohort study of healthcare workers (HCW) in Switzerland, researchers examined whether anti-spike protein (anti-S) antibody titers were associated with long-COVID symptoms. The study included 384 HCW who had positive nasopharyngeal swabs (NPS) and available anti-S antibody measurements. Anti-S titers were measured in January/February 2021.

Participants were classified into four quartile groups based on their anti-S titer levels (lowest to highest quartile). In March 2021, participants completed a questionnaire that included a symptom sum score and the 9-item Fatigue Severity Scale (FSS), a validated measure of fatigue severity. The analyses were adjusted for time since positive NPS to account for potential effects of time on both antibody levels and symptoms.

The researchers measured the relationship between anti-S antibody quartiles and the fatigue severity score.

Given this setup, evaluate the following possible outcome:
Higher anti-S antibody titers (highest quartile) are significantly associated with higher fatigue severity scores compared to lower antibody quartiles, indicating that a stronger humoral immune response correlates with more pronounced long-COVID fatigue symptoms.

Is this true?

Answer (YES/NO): YES